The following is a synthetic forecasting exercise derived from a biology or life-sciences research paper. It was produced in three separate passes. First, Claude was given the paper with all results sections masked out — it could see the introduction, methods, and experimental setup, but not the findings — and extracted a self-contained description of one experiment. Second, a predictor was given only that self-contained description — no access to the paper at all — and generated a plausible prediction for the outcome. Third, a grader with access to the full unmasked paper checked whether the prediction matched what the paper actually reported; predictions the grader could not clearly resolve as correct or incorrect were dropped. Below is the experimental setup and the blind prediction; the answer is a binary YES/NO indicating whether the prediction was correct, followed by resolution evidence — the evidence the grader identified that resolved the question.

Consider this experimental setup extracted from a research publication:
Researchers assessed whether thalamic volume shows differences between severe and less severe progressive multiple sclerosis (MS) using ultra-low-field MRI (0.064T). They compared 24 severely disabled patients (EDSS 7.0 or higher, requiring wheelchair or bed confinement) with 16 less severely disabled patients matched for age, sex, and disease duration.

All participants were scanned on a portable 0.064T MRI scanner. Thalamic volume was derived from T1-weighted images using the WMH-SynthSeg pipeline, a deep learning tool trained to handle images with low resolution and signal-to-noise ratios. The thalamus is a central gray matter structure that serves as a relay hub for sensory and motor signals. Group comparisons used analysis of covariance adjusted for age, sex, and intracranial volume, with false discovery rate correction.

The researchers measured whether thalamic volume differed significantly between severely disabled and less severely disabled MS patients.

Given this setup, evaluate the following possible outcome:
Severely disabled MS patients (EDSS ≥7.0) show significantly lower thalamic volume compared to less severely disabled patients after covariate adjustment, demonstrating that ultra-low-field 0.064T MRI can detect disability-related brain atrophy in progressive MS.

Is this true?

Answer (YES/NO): NO